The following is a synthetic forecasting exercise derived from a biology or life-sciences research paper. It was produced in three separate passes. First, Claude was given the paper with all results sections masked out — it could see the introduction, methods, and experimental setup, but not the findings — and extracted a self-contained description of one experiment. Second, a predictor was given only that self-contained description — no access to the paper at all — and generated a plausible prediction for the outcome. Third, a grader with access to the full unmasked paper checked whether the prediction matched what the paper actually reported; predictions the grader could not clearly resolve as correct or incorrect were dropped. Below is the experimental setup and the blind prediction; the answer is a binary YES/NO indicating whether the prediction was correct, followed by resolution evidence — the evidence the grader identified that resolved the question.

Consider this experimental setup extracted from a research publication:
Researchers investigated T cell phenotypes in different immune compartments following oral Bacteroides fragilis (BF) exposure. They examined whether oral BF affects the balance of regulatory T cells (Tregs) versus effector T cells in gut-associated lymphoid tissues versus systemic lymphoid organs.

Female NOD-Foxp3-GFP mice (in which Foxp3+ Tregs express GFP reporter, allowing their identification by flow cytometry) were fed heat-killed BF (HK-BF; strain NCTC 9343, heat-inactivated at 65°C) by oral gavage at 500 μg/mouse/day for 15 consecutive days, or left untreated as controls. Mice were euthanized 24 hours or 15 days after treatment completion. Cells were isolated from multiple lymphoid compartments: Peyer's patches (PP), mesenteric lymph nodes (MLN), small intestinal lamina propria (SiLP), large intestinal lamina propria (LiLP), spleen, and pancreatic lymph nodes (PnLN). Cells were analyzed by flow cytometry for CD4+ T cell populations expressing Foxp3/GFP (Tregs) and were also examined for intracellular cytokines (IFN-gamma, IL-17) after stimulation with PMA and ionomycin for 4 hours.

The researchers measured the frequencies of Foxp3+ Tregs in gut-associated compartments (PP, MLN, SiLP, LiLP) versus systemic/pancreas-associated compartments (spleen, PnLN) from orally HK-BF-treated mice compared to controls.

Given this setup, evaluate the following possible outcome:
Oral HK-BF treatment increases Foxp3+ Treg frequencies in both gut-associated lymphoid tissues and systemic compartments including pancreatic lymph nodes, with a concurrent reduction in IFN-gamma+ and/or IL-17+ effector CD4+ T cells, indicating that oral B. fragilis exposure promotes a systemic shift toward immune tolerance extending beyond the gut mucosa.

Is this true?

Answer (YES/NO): YES